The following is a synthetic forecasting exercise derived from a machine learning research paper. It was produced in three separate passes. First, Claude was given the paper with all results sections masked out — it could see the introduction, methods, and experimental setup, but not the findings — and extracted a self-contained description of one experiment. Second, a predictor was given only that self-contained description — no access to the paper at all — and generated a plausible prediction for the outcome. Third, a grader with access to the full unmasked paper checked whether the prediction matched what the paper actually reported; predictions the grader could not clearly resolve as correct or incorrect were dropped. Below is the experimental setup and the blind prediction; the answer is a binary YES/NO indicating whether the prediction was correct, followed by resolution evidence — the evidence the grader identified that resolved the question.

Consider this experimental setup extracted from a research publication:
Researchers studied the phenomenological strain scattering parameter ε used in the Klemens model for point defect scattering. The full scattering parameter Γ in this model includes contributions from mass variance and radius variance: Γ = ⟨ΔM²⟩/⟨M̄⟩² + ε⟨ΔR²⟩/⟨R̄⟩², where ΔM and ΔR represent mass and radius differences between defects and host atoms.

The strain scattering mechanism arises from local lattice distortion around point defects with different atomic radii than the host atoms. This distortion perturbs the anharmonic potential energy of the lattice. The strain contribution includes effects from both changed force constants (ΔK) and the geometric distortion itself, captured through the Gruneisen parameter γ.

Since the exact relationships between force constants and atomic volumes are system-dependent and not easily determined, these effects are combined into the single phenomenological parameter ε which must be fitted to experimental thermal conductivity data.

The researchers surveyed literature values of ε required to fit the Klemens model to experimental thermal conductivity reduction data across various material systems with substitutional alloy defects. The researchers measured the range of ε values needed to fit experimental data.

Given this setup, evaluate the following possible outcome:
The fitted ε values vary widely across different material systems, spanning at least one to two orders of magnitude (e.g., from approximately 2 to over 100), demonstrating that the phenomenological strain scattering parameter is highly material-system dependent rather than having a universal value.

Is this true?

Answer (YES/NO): YES